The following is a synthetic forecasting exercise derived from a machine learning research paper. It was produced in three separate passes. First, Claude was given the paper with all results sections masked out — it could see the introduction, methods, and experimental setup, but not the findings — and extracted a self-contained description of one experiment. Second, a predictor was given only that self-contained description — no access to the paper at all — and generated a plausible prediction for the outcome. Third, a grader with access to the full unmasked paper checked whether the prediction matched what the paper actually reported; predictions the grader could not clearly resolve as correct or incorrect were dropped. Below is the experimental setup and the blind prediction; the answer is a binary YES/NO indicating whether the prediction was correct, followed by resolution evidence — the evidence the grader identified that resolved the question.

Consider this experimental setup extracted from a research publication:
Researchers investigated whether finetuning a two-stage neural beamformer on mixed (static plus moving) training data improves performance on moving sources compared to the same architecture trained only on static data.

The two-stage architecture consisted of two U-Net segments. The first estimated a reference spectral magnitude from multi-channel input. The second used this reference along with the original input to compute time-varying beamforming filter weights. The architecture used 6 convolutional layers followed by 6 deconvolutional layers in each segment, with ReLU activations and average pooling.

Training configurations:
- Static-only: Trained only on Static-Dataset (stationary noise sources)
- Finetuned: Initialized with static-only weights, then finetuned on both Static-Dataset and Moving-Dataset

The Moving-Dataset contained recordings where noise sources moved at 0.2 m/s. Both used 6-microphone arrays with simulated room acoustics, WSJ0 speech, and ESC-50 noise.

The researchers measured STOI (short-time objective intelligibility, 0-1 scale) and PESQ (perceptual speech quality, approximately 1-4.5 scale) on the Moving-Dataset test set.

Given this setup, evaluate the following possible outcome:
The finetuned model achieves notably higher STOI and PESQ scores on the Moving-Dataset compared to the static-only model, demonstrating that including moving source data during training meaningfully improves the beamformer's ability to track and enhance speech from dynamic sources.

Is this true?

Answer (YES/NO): NO